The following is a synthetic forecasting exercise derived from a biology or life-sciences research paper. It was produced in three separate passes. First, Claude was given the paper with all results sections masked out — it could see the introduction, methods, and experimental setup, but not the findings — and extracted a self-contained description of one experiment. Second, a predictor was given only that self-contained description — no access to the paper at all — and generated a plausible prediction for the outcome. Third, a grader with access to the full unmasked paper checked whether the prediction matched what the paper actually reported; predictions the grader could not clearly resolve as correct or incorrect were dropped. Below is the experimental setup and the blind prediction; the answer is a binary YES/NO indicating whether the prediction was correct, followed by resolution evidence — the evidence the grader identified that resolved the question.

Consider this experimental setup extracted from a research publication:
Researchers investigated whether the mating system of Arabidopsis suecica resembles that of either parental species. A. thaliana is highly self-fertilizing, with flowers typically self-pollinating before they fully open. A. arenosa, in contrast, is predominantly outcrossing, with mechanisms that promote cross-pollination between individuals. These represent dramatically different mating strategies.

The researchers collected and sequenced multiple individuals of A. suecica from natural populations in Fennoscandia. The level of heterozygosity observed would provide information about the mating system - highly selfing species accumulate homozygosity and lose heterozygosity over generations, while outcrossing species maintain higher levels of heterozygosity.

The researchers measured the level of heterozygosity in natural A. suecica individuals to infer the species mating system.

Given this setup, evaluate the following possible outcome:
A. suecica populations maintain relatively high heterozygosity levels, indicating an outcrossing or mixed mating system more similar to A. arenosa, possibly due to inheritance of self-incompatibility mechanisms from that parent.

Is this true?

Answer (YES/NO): NO